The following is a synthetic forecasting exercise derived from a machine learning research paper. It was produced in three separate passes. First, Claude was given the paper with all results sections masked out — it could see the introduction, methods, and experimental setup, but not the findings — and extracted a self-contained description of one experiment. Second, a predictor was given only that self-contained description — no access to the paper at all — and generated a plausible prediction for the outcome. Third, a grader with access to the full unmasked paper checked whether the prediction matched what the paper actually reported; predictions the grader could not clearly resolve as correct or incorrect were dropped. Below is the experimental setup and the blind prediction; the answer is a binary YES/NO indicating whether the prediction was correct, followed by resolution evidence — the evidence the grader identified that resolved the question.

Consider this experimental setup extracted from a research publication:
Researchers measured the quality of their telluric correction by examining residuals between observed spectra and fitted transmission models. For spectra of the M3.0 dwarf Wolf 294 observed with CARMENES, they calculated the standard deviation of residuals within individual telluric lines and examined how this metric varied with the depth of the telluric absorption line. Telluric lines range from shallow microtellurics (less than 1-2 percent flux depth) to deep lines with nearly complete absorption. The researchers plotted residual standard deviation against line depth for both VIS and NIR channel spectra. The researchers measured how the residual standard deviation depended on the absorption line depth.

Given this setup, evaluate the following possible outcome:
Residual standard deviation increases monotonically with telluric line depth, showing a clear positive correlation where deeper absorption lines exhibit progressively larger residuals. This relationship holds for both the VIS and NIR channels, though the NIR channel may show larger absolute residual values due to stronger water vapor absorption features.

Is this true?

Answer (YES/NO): NO